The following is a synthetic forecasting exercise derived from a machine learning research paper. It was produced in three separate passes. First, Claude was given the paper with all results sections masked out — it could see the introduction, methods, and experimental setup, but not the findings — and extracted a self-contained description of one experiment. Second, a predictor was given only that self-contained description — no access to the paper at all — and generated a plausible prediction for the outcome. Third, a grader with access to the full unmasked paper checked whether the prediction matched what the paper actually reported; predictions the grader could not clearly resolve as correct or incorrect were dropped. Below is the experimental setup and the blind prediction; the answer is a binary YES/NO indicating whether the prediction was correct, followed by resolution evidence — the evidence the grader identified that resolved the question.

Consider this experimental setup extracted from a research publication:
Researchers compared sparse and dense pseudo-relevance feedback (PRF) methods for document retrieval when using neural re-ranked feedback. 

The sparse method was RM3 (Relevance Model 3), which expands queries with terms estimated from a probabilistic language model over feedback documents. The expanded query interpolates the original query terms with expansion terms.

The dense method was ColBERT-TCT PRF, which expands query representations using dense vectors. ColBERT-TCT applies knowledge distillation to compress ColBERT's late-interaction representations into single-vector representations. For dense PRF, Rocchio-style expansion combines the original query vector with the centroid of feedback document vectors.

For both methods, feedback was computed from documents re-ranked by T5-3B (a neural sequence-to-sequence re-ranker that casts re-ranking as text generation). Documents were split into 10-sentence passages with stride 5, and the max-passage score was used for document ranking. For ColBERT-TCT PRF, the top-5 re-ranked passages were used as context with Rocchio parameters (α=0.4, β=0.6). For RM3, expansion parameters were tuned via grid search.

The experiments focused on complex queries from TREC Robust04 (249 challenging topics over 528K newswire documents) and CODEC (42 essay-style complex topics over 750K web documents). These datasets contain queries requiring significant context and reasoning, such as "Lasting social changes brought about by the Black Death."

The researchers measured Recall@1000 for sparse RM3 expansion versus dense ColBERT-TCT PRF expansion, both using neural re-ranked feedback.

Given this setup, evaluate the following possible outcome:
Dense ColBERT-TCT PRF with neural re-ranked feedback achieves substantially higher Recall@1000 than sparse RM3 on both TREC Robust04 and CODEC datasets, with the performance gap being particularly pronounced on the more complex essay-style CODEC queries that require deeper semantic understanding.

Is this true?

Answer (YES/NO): NO